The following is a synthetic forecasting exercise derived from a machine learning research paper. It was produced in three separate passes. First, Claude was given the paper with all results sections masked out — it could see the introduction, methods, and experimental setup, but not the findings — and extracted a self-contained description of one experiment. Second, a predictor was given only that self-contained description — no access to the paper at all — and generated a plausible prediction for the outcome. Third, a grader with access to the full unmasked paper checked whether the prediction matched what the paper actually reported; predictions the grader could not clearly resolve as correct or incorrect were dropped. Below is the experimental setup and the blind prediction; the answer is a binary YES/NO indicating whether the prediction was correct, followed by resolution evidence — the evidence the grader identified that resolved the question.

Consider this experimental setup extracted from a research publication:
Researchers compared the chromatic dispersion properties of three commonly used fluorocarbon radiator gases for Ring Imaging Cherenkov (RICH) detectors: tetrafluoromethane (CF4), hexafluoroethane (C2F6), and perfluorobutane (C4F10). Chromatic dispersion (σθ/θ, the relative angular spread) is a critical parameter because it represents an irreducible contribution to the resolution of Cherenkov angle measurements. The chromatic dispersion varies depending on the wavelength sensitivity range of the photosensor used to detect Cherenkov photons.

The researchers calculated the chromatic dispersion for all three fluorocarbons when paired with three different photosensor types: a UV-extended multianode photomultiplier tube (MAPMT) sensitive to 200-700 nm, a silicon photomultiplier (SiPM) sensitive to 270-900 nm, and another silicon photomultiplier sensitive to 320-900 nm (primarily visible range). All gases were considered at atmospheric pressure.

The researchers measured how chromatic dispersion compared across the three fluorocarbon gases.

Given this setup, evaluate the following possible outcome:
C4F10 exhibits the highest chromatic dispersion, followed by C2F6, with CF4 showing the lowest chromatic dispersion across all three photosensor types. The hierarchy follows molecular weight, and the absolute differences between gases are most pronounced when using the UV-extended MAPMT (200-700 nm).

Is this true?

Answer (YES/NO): YES